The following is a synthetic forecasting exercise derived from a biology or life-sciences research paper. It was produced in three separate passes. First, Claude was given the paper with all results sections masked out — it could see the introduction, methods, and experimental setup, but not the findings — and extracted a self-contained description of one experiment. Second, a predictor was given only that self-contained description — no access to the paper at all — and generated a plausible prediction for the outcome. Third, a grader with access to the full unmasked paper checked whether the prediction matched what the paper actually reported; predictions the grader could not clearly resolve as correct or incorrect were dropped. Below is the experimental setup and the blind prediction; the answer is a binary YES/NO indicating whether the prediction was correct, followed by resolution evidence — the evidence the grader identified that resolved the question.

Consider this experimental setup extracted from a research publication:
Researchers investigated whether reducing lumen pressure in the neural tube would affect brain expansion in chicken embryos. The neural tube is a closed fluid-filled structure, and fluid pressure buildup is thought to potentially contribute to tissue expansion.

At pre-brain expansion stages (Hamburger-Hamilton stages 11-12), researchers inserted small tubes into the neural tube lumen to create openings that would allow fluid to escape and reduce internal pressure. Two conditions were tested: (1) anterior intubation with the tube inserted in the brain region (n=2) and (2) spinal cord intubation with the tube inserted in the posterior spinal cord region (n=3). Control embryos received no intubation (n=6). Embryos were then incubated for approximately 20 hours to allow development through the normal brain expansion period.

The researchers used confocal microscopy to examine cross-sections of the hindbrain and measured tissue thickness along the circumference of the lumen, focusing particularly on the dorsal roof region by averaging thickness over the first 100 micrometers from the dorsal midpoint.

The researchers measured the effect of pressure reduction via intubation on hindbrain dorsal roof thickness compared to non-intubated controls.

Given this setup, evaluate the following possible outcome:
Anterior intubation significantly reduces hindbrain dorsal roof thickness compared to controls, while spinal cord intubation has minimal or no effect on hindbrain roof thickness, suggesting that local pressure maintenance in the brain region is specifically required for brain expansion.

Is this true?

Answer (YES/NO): NO